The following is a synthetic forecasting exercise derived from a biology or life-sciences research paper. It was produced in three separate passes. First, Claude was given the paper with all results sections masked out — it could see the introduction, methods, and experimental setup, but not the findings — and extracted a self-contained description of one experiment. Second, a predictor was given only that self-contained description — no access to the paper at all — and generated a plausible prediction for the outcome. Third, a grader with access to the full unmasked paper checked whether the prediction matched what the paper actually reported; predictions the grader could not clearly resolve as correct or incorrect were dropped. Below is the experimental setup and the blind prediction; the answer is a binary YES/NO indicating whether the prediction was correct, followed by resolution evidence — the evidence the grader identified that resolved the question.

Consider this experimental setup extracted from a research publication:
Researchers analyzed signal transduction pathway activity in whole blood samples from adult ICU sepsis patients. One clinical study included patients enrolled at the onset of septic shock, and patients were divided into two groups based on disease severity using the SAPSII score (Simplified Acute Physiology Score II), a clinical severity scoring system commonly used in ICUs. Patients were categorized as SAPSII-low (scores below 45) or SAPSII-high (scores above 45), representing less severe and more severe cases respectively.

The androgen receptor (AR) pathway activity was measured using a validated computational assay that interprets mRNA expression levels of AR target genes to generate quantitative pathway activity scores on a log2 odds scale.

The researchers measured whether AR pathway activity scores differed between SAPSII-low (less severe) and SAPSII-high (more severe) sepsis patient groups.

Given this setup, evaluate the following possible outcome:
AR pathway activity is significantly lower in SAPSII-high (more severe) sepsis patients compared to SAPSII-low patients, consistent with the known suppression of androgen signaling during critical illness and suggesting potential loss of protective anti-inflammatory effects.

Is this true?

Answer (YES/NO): NO